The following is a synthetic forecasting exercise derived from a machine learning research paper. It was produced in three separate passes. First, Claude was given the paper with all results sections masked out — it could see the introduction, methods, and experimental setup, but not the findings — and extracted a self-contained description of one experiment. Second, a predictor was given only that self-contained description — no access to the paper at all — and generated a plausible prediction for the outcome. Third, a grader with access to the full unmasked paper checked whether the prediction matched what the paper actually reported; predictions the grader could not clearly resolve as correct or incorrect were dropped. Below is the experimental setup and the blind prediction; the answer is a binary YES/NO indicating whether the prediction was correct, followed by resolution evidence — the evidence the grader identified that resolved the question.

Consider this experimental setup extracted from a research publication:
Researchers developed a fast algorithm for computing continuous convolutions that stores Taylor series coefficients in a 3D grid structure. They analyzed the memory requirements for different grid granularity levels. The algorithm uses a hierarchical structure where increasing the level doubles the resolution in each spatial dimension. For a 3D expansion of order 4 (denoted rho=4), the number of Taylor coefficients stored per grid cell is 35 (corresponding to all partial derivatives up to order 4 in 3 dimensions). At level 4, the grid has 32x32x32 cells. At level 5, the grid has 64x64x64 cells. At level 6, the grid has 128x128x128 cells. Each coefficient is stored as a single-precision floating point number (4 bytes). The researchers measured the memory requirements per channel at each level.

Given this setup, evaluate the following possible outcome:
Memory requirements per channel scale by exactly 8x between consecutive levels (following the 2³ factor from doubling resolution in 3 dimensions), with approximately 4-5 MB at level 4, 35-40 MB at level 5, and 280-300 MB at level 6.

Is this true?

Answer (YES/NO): YES